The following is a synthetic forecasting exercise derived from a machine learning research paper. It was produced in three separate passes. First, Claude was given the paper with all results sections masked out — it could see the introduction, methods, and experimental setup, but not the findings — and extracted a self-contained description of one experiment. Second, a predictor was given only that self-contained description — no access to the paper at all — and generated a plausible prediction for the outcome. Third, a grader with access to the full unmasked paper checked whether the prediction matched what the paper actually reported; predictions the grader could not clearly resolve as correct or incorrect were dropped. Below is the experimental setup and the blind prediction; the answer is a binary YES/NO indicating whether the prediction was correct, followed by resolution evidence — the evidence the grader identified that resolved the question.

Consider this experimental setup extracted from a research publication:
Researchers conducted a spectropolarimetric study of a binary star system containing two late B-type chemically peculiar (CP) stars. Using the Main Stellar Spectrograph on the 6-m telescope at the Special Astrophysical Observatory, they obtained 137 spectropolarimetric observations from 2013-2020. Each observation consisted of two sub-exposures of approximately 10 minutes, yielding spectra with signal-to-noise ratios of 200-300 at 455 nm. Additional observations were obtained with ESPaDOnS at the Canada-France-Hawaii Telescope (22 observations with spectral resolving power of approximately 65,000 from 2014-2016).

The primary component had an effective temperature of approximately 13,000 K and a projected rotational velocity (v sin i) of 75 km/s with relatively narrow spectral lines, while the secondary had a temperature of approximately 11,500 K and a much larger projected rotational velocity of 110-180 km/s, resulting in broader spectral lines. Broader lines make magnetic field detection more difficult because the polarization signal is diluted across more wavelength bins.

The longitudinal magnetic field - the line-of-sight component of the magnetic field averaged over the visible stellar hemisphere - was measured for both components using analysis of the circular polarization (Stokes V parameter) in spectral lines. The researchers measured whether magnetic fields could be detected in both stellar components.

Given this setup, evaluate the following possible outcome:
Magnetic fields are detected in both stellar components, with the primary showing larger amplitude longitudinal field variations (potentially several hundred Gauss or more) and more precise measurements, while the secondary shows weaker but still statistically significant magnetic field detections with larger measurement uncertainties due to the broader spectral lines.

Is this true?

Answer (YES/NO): NO